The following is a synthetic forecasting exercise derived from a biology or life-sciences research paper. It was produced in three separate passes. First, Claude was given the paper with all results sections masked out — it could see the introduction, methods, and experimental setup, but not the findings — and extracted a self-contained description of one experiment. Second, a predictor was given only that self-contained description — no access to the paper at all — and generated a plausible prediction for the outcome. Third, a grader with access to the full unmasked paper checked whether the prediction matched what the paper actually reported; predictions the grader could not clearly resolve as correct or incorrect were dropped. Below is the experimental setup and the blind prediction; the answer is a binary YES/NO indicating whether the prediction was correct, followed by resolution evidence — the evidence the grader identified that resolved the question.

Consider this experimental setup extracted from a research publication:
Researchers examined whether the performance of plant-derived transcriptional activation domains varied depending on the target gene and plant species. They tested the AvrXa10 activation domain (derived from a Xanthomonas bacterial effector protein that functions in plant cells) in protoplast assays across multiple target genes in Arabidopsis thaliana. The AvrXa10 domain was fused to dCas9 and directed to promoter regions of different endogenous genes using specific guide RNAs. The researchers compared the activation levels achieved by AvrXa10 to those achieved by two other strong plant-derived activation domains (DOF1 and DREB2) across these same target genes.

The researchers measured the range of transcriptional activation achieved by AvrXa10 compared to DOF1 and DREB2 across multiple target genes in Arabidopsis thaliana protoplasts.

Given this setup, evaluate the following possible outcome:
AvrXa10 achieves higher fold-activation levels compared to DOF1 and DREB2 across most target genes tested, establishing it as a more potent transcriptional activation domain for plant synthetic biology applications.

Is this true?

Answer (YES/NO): NO